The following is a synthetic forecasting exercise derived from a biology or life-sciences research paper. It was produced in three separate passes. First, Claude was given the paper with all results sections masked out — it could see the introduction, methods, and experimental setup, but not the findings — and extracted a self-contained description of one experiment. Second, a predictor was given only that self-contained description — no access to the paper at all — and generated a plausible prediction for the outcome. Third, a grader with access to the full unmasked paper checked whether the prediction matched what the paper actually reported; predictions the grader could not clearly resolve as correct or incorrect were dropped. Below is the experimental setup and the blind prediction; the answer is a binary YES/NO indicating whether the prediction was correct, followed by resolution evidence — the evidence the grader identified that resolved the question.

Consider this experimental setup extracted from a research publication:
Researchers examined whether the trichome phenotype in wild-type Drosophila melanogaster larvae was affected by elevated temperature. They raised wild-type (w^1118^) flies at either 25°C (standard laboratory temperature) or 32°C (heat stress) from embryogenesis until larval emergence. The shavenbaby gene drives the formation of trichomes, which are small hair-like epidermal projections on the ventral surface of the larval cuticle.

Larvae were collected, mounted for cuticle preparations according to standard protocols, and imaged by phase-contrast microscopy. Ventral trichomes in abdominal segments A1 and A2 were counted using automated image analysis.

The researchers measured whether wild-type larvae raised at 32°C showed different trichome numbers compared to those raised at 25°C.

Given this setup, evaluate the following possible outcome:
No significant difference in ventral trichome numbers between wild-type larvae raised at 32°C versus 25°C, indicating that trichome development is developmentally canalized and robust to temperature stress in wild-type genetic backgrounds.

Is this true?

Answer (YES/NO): YES